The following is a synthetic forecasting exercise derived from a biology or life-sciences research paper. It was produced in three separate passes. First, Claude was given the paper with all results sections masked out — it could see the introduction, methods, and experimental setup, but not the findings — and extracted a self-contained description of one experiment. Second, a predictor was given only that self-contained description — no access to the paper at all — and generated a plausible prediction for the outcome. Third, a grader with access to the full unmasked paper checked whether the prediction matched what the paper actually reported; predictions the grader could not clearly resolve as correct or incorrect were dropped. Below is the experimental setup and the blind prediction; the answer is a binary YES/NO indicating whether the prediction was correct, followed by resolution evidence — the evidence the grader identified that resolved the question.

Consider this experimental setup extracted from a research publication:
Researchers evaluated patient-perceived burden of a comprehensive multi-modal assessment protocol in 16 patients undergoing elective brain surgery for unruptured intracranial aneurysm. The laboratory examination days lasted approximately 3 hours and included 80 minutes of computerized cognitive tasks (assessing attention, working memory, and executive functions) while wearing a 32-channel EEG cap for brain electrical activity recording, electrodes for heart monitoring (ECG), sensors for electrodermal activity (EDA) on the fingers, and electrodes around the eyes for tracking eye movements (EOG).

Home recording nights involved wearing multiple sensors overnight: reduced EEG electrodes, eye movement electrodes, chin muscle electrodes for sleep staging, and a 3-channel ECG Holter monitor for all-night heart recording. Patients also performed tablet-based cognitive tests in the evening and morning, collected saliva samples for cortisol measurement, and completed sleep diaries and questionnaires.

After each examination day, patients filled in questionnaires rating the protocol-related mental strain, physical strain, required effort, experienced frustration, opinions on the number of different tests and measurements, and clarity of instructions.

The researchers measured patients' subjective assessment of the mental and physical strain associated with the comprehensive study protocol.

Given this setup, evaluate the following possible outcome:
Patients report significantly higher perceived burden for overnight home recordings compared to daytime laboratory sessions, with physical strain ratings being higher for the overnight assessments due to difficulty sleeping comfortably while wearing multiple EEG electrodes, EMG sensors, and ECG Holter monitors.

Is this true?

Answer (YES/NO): NO